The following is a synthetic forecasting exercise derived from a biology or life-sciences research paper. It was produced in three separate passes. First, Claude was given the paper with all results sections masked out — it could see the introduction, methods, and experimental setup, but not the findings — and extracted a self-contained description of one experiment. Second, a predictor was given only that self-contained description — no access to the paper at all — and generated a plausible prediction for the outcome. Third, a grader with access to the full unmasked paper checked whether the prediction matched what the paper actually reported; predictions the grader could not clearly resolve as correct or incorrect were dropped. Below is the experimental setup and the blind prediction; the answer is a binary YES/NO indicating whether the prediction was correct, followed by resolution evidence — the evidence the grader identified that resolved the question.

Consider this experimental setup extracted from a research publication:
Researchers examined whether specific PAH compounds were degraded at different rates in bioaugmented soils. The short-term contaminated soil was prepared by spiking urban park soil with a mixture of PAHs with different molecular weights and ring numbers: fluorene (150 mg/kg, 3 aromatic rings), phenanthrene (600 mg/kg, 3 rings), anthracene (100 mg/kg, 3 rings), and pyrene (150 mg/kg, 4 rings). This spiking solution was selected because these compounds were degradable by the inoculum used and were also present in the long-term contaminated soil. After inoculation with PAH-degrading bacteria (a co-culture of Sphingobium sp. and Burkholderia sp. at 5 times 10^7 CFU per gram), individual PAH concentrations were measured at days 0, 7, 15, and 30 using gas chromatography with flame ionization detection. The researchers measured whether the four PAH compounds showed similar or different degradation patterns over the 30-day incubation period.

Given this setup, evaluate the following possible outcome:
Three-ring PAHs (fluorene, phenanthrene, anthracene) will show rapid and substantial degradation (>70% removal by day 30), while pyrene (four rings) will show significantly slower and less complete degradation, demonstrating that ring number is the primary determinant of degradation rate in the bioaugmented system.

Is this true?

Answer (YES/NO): YES